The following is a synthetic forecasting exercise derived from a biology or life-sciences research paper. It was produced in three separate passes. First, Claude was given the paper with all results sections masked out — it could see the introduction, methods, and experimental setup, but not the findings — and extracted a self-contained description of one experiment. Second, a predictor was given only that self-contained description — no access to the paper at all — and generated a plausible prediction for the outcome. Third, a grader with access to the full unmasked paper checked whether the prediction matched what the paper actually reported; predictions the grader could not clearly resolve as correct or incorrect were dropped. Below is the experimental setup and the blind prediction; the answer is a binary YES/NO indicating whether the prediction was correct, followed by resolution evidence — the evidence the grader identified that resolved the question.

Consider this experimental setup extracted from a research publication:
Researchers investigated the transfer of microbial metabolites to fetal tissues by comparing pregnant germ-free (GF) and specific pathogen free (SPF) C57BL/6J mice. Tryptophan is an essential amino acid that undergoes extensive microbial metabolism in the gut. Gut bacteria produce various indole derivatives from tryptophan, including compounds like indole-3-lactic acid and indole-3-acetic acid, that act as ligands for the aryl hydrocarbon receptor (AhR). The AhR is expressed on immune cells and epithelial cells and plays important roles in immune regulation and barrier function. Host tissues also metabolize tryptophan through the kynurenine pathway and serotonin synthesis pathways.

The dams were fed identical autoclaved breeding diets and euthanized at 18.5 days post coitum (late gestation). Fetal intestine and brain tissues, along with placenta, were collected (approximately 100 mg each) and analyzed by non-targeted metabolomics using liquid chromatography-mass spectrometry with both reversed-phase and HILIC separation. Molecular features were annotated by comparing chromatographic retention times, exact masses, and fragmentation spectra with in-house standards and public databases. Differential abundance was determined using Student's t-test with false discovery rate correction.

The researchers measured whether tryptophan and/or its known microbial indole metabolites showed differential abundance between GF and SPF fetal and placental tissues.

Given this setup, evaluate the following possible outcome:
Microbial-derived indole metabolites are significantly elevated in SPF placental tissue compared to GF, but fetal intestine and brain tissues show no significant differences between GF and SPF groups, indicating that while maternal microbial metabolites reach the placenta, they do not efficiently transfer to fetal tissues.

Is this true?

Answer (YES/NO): NO